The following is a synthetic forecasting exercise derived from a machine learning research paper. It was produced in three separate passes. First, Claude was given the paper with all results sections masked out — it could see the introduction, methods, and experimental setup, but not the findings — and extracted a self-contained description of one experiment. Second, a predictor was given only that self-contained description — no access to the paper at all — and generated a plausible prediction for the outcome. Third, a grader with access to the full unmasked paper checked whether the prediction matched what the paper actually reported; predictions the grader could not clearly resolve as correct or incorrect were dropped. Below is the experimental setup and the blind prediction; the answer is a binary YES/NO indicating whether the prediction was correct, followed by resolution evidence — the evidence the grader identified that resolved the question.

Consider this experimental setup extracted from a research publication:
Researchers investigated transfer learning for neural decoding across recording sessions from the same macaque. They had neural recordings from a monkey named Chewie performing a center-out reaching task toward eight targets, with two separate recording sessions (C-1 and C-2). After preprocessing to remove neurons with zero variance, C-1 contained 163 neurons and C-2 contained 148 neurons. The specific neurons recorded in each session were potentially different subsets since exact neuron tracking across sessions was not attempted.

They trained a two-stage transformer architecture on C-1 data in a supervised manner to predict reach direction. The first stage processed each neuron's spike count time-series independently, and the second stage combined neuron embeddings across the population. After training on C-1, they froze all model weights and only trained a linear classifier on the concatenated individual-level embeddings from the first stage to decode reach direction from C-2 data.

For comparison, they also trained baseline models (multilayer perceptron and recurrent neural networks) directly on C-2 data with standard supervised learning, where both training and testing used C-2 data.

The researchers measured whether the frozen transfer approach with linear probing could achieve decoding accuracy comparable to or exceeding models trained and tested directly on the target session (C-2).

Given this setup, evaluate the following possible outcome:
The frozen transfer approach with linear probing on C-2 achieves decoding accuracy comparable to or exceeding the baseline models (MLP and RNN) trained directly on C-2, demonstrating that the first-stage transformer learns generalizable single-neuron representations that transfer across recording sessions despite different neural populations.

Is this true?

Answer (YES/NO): YES